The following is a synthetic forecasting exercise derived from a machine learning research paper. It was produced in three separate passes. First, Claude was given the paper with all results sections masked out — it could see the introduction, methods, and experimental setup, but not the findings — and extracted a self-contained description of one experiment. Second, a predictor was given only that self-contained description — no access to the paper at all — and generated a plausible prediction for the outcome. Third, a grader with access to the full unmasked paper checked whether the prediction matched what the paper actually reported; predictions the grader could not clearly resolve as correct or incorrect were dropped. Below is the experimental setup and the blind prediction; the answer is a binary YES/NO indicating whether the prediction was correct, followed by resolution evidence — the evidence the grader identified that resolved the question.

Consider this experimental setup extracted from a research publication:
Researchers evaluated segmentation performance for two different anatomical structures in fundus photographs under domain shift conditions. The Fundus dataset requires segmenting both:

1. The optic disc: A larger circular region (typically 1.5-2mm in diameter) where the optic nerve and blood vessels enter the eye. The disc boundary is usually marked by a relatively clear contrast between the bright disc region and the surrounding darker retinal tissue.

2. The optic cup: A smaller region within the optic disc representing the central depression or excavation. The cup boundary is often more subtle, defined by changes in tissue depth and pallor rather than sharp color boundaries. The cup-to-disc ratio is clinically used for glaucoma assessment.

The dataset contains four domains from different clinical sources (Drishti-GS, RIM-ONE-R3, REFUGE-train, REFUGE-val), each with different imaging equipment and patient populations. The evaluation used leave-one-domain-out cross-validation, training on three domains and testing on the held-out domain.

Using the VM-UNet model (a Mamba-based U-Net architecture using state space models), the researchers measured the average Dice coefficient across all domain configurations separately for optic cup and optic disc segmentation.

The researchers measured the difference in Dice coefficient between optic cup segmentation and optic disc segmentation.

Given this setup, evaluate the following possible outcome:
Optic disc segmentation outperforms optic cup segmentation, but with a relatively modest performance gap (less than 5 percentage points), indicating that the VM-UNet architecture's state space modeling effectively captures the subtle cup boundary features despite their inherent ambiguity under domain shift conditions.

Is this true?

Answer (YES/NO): NO